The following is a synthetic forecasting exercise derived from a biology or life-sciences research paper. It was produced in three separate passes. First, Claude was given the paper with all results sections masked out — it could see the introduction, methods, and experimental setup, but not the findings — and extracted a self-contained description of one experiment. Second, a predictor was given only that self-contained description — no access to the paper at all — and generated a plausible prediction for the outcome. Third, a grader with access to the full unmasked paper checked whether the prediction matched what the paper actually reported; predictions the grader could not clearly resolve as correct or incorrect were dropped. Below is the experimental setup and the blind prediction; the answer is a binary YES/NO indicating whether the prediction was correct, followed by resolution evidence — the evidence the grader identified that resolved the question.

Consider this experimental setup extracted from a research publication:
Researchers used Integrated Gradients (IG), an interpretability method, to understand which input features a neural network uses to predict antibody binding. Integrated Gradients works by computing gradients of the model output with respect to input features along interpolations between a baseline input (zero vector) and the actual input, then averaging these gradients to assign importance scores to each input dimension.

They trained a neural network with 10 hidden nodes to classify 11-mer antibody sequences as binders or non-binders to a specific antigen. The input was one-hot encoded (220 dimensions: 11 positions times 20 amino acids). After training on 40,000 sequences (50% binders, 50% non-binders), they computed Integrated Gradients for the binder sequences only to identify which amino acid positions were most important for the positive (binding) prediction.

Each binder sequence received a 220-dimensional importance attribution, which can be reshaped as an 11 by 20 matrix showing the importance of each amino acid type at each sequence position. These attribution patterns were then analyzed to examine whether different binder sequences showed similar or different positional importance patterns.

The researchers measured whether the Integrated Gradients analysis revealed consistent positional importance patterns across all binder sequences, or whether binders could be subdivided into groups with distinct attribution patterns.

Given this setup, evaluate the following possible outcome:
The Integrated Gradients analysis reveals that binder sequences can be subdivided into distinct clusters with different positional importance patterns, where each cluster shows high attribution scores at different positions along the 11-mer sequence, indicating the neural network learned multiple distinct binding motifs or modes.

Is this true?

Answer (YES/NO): YES